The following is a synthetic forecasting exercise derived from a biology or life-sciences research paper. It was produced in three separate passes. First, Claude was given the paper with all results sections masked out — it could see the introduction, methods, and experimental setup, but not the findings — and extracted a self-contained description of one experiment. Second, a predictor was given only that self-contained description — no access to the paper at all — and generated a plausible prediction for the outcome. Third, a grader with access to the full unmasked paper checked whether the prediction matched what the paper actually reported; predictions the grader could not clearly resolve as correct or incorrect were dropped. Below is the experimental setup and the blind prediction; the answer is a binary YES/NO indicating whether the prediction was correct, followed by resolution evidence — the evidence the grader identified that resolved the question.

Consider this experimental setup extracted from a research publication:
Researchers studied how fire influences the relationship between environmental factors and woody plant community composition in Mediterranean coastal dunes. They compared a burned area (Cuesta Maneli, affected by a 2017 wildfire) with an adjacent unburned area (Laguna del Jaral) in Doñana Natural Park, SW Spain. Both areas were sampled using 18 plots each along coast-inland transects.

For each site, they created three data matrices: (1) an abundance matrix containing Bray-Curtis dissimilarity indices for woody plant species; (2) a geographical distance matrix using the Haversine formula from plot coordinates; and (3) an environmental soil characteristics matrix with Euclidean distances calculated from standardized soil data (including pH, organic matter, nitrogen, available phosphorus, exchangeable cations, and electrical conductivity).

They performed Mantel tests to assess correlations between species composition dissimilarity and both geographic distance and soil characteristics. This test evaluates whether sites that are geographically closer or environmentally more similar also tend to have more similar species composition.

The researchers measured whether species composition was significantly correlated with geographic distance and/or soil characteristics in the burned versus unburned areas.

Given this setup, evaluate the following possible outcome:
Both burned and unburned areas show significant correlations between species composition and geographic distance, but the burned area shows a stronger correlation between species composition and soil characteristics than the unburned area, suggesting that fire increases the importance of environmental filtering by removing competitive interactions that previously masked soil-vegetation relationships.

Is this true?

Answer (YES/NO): NO